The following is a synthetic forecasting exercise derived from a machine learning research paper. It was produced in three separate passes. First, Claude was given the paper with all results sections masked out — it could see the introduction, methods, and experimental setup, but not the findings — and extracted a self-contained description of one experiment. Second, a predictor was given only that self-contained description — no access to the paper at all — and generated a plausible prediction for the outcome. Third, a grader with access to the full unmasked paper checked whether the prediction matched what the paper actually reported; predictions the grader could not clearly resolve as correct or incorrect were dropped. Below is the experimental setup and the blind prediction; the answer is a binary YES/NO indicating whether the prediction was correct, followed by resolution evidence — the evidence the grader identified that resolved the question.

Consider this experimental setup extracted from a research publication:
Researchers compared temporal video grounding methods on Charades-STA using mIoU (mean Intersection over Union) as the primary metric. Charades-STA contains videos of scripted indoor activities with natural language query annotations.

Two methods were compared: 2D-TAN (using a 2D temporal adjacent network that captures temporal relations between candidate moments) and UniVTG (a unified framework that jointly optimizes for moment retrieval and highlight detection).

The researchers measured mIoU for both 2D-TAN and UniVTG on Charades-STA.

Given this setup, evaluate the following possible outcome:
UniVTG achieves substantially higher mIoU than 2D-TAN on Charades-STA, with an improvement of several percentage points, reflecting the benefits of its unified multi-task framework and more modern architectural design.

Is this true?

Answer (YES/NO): YES